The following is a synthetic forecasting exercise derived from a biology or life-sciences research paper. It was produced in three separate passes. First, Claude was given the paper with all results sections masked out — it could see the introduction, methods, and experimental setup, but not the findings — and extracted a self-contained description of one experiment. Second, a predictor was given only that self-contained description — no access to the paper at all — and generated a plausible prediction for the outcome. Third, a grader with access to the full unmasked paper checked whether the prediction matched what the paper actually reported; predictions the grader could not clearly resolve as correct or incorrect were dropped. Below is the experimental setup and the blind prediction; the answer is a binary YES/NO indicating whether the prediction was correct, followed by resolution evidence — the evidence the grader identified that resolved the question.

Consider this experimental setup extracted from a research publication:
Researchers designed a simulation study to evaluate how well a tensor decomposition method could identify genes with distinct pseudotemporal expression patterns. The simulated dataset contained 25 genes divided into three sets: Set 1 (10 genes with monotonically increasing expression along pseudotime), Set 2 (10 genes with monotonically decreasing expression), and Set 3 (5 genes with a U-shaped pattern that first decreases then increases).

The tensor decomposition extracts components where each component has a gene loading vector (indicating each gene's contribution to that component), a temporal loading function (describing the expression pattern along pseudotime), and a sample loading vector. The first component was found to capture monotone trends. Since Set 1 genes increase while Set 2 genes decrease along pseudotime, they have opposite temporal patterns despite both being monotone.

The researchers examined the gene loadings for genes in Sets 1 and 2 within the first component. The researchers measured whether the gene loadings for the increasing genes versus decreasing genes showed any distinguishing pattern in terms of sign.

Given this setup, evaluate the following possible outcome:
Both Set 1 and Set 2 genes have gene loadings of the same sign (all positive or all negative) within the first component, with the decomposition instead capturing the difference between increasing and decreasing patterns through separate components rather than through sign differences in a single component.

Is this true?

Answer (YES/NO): NO